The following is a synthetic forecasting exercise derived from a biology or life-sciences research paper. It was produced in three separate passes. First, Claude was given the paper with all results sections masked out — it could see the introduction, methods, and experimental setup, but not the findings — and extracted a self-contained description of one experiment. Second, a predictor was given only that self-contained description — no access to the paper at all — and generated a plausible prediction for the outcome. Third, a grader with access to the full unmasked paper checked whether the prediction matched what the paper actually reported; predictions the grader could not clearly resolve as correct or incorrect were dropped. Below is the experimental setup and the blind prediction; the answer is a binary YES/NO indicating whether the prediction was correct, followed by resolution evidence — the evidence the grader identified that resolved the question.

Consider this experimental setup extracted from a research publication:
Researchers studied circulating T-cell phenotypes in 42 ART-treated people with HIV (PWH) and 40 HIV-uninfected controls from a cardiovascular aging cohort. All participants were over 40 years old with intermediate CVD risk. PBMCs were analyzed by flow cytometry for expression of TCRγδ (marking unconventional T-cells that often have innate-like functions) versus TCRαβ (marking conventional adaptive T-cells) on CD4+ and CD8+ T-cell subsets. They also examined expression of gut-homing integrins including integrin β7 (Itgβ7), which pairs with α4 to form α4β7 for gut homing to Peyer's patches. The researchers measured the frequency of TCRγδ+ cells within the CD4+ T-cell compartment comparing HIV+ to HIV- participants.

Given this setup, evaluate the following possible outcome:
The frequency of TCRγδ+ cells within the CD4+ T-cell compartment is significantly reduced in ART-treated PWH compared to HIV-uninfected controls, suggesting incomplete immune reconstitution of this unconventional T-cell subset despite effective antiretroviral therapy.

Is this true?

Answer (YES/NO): NO